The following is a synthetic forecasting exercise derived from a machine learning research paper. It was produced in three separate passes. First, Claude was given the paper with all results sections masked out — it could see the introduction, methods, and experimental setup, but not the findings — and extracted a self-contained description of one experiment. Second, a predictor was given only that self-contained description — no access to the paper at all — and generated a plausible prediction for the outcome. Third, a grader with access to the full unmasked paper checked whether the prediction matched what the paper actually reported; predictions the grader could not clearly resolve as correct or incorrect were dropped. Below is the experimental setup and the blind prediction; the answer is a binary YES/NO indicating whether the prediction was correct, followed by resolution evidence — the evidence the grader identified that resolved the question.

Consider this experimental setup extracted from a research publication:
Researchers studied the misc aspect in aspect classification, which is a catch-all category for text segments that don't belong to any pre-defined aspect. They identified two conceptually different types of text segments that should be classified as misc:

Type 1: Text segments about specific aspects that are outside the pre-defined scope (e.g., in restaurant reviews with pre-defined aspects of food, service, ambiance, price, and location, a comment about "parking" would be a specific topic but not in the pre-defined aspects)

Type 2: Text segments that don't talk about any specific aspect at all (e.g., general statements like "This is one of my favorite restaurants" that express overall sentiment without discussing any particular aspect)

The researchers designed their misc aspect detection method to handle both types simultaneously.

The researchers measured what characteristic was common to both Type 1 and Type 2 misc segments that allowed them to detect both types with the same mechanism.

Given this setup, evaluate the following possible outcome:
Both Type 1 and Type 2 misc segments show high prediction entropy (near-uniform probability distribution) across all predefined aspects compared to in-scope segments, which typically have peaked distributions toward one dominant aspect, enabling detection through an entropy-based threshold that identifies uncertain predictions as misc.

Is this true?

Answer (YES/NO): YES